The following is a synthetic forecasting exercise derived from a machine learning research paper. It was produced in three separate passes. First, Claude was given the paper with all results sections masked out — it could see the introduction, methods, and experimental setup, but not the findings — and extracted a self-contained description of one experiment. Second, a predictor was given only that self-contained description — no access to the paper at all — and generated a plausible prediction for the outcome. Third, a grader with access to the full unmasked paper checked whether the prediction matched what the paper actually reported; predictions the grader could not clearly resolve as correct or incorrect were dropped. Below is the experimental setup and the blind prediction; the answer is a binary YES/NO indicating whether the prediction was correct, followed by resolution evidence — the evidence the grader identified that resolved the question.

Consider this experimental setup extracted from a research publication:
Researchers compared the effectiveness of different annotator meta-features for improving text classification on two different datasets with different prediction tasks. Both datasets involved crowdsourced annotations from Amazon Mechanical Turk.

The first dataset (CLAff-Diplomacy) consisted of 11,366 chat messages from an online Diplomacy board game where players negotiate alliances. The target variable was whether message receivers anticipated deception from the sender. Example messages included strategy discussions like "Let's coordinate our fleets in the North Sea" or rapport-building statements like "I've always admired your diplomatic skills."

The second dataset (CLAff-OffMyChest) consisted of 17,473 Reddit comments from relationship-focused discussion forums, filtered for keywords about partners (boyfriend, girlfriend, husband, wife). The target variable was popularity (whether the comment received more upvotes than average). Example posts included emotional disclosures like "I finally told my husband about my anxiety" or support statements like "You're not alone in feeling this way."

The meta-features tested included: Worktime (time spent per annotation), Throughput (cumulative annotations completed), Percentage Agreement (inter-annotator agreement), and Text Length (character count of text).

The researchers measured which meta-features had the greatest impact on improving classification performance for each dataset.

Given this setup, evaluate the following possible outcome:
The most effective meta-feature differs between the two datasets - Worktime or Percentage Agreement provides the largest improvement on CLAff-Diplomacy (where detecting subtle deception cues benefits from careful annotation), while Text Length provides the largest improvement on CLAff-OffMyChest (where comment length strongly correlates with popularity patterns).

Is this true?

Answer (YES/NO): NO